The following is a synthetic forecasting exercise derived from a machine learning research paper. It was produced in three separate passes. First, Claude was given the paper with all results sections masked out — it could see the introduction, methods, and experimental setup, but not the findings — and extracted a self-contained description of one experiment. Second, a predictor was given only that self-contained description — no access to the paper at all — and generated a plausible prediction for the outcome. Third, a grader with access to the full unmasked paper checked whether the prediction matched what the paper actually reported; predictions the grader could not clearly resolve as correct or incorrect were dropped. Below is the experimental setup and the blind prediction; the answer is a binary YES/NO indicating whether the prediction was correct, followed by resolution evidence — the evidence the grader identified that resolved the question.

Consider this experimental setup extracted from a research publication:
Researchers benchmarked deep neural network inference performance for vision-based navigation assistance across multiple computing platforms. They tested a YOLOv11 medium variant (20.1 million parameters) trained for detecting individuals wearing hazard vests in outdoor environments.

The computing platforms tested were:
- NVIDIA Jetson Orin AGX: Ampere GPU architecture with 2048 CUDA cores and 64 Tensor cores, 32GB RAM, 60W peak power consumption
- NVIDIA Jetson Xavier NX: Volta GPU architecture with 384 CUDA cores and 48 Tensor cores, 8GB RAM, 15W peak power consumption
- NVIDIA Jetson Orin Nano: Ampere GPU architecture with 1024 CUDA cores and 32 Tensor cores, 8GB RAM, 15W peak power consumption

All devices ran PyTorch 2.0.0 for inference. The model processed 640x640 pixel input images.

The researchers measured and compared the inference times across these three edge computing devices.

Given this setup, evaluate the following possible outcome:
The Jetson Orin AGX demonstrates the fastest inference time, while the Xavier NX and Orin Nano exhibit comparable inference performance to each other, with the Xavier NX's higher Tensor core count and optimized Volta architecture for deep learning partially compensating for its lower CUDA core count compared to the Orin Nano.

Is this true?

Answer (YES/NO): NO